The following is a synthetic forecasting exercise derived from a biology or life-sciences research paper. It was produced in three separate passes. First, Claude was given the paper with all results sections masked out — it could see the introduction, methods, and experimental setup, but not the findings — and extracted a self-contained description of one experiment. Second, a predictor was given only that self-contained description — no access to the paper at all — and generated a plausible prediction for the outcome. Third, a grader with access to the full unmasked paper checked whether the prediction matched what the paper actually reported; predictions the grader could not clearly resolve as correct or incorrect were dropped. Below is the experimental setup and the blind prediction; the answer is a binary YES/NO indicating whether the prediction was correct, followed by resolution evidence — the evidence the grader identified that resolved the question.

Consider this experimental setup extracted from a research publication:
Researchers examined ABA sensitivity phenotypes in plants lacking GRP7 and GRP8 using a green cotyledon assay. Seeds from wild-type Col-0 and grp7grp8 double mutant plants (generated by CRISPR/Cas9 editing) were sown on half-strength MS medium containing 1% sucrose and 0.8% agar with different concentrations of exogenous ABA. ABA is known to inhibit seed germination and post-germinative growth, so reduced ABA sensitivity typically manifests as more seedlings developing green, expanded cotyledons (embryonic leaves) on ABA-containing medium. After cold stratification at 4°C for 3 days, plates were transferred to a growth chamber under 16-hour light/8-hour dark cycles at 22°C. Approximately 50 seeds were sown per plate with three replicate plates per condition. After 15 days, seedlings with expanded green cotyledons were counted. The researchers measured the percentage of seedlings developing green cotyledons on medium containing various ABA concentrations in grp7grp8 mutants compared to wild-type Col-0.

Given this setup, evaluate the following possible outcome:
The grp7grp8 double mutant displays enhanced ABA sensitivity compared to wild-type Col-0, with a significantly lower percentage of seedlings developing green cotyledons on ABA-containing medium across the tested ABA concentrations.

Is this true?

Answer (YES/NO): YES